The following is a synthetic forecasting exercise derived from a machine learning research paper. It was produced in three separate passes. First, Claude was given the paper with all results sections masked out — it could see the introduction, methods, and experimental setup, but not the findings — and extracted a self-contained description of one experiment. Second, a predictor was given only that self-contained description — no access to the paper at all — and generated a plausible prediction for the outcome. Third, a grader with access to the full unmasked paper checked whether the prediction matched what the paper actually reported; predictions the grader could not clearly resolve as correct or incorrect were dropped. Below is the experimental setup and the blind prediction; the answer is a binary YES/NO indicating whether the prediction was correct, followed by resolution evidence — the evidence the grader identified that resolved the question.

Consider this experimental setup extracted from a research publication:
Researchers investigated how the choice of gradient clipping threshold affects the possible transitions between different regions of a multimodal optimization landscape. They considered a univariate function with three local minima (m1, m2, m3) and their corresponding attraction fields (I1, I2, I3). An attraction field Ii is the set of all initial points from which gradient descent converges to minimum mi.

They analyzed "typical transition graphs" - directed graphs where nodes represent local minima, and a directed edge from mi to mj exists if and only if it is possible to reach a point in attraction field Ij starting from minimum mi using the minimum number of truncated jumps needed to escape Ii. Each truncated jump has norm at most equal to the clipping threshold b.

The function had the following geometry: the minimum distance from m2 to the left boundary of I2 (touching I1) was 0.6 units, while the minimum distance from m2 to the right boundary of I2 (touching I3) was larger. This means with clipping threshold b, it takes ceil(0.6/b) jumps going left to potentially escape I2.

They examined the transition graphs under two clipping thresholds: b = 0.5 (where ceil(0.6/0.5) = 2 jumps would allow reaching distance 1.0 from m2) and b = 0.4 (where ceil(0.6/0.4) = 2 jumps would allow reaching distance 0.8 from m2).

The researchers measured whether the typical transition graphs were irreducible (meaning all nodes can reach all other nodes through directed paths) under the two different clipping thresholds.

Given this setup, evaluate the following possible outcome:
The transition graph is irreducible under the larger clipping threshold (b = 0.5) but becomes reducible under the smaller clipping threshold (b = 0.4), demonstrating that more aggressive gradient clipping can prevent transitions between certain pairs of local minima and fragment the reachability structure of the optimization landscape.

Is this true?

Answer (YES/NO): YES